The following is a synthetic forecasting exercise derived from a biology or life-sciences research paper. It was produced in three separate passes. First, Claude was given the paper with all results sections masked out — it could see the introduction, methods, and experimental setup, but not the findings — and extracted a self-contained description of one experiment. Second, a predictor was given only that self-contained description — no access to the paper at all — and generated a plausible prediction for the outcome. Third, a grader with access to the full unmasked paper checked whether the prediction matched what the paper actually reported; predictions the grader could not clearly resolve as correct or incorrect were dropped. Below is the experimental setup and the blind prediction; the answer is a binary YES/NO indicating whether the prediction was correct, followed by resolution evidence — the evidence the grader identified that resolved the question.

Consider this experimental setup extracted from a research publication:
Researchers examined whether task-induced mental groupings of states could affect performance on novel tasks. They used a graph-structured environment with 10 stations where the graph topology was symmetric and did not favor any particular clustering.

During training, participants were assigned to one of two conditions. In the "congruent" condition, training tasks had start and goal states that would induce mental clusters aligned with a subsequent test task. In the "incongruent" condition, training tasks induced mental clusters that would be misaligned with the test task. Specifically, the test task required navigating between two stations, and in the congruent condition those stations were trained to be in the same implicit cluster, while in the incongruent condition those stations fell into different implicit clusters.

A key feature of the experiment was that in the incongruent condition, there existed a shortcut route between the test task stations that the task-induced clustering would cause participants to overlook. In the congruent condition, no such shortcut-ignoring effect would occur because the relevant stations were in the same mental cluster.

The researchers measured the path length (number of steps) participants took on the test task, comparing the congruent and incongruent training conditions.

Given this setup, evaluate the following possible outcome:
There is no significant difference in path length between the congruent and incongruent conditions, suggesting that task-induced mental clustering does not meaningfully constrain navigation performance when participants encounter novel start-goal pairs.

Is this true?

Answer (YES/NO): NO